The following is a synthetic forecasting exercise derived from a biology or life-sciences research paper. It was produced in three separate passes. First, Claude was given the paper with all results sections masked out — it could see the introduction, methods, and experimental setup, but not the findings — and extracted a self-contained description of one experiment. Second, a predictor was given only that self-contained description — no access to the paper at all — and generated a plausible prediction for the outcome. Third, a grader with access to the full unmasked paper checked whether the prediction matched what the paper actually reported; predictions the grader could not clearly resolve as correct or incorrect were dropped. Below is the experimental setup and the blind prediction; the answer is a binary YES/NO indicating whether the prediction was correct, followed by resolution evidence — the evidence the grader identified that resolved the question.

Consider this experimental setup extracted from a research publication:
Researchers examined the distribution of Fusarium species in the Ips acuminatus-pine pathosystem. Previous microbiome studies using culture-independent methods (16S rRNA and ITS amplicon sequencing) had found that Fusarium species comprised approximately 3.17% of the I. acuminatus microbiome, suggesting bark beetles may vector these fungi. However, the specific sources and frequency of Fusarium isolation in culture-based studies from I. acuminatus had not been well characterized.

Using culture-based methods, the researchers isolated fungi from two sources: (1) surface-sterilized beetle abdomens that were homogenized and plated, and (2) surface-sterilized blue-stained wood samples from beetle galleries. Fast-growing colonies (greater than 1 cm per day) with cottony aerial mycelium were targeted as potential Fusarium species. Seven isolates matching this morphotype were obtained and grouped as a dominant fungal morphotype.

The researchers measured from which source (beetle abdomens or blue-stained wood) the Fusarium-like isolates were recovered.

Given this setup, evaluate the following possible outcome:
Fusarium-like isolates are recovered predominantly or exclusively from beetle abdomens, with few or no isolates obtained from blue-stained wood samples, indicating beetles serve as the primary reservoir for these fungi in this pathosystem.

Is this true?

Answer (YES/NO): NO